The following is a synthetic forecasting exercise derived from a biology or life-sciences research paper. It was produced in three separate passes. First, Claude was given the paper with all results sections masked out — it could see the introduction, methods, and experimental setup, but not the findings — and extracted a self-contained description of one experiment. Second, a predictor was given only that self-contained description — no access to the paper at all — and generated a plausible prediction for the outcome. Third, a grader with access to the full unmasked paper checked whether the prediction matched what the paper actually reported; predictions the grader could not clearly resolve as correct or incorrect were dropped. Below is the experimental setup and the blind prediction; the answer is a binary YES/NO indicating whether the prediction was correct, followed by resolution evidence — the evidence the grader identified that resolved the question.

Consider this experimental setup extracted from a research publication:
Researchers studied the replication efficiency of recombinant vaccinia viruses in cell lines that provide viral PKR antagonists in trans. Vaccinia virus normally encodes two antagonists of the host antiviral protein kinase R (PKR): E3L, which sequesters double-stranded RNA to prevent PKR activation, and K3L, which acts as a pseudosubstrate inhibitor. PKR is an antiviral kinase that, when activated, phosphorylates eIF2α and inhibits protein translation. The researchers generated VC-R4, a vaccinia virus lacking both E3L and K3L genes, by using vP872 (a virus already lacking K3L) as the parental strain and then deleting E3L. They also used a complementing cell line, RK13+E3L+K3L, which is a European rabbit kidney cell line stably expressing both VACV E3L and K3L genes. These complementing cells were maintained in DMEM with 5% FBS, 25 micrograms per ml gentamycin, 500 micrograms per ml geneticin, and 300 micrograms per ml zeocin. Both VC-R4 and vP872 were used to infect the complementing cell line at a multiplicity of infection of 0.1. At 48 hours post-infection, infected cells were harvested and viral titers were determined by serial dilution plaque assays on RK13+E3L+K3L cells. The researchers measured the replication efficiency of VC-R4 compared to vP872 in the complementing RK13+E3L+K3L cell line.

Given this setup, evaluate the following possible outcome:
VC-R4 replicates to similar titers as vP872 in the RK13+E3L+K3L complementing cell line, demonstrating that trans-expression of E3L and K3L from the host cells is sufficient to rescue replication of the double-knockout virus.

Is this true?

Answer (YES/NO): NO